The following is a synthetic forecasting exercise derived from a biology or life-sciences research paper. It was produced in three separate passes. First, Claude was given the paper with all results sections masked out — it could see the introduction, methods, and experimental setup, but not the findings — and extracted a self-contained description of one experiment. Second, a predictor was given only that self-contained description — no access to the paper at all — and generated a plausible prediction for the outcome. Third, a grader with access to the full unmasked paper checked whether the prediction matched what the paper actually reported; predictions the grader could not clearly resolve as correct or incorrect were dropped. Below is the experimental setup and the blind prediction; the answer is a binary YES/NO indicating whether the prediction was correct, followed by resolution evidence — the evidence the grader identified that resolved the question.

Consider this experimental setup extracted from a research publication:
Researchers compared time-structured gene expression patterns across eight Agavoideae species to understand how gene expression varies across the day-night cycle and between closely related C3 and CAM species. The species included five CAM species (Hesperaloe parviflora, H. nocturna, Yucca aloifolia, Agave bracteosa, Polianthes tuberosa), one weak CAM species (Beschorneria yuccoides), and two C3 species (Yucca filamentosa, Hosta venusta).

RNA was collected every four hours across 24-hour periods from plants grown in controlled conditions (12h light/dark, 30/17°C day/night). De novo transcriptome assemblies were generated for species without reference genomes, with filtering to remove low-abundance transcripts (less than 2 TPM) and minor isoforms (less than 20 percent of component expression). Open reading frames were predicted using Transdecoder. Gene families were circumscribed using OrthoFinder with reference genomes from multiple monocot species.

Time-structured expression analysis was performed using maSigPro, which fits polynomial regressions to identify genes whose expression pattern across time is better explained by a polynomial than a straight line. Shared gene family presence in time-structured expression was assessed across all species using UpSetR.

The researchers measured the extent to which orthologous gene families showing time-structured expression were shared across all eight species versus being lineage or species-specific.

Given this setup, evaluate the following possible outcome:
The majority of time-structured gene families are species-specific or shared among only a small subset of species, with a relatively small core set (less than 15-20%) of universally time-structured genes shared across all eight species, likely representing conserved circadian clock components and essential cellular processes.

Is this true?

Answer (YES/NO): NO